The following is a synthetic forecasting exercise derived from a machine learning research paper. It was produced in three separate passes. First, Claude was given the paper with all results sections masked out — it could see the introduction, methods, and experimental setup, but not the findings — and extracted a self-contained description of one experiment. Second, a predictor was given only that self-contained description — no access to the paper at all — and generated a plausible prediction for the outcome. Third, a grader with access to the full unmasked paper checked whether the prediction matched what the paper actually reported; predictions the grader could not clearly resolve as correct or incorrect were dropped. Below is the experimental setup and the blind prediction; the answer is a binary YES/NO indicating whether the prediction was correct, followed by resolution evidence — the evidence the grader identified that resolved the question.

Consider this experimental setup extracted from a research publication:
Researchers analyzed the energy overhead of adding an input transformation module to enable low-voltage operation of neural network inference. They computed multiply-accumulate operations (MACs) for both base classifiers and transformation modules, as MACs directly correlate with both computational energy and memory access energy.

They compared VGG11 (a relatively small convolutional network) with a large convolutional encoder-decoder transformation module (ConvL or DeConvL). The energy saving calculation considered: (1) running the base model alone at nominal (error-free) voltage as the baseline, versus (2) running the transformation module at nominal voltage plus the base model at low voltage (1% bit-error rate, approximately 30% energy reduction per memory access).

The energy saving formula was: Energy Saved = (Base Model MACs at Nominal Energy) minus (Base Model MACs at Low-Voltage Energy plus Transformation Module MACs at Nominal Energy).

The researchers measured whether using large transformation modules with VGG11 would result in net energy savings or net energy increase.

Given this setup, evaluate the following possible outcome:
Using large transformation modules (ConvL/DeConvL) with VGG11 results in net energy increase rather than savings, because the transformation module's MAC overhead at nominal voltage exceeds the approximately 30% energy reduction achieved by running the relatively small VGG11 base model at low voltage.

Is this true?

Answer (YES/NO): YES